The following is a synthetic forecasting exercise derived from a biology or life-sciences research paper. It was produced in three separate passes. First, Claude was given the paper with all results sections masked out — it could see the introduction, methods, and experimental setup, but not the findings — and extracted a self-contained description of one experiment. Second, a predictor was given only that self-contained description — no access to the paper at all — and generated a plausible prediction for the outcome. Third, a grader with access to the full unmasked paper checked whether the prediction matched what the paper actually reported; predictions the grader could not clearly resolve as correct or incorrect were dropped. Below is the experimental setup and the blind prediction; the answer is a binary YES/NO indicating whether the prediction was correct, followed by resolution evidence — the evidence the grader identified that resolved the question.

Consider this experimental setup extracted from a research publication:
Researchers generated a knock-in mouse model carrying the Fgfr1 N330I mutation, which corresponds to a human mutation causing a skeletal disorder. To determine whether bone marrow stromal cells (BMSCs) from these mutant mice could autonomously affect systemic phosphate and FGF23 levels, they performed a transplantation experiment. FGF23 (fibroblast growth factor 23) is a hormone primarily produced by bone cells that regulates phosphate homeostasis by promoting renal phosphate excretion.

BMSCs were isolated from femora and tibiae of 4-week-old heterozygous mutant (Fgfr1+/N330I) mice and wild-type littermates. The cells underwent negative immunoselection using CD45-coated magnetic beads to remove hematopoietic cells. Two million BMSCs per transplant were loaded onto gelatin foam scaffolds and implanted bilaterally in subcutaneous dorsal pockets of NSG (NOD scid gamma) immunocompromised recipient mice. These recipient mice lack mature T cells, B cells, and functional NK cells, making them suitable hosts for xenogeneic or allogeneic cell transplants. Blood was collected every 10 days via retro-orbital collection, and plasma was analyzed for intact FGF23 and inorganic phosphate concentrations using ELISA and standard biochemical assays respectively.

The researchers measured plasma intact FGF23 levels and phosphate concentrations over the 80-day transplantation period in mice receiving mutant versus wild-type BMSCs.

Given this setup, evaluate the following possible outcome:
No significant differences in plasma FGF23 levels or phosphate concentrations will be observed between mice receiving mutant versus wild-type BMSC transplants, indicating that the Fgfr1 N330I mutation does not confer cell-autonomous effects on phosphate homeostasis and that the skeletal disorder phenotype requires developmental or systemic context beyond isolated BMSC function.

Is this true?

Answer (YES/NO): NO